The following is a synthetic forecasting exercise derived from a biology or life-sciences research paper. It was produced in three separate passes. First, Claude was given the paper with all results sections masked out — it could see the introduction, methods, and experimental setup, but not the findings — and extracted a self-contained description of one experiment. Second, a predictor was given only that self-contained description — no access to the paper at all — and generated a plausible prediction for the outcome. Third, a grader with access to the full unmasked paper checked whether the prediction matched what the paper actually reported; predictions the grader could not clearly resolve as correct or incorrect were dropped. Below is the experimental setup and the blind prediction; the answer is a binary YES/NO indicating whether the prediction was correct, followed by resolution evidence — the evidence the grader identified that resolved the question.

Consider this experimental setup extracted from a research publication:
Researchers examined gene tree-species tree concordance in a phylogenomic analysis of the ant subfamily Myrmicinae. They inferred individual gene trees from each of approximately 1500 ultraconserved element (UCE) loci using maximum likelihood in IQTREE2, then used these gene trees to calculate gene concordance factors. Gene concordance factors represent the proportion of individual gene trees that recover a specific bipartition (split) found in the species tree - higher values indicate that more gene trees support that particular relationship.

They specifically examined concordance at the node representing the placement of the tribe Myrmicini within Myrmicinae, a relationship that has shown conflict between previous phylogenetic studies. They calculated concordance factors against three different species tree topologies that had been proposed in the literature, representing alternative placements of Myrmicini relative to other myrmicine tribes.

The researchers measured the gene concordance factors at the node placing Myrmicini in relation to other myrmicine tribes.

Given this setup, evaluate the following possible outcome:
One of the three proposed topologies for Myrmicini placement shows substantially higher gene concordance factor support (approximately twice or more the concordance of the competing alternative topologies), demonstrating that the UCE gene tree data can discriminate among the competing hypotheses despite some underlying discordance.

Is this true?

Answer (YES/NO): YES